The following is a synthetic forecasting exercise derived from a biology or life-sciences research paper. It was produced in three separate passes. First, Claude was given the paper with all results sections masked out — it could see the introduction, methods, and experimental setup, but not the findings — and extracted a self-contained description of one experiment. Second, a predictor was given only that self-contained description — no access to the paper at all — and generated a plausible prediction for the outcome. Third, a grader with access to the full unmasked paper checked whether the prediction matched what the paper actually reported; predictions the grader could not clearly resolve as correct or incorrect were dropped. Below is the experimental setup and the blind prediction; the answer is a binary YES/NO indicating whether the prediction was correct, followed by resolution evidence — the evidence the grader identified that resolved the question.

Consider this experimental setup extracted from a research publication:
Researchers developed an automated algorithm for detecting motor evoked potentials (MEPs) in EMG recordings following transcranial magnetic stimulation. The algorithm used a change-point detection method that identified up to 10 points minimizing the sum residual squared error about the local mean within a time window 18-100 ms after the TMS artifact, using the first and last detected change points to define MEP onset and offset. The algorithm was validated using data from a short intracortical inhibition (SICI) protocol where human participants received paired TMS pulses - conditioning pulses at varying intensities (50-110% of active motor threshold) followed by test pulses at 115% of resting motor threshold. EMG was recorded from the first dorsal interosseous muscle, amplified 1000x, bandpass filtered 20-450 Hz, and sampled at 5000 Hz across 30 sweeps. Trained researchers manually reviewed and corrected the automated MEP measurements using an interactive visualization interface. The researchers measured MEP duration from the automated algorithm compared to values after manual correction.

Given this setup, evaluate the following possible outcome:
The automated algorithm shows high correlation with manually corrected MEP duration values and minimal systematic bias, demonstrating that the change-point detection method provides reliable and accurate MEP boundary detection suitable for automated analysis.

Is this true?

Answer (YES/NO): NO